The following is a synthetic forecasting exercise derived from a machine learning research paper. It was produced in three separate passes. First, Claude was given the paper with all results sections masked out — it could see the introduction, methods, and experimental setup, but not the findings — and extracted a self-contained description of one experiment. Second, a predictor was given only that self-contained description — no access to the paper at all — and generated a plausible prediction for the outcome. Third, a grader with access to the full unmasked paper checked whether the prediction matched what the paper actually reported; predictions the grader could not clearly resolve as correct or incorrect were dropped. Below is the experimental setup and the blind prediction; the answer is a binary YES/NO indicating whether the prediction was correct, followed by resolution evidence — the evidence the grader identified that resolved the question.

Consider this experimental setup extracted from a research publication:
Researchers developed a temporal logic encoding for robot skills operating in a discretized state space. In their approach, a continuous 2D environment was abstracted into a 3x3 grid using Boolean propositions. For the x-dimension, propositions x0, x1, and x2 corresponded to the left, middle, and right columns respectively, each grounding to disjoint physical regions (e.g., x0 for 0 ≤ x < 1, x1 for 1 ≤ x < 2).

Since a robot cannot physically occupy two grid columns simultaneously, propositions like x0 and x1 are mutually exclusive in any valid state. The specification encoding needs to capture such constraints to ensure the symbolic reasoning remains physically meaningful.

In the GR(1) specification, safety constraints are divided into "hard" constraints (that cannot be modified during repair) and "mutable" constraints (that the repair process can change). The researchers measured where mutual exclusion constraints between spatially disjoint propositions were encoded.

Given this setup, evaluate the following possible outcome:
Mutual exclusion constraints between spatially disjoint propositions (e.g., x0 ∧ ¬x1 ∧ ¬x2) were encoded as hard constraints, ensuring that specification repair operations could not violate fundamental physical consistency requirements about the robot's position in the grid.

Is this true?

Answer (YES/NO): YES